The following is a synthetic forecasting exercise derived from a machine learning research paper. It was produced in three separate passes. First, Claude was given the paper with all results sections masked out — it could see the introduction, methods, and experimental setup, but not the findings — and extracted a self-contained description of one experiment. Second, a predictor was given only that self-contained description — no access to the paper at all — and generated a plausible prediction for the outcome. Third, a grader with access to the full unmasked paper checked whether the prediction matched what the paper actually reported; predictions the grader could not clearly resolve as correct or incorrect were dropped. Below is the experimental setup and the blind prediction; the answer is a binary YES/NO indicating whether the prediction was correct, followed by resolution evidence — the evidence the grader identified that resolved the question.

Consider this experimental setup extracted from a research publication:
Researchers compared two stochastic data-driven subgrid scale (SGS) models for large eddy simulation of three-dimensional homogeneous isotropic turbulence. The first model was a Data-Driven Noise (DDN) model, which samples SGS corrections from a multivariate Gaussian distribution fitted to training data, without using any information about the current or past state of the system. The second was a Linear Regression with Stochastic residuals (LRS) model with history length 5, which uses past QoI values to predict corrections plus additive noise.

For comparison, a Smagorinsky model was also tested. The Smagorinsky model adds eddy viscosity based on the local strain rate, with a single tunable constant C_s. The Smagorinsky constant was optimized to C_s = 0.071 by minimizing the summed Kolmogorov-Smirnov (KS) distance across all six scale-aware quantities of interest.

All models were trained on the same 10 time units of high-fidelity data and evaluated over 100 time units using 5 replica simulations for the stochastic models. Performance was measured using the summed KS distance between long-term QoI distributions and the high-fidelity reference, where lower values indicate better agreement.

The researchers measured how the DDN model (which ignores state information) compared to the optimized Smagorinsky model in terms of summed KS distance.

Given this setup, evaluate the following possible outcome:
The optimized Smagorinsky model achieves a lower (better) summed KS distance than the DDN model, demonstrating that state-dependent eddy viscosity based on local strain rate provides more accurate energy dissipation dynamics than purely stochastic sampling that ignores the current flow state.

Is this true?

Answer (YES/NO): YES